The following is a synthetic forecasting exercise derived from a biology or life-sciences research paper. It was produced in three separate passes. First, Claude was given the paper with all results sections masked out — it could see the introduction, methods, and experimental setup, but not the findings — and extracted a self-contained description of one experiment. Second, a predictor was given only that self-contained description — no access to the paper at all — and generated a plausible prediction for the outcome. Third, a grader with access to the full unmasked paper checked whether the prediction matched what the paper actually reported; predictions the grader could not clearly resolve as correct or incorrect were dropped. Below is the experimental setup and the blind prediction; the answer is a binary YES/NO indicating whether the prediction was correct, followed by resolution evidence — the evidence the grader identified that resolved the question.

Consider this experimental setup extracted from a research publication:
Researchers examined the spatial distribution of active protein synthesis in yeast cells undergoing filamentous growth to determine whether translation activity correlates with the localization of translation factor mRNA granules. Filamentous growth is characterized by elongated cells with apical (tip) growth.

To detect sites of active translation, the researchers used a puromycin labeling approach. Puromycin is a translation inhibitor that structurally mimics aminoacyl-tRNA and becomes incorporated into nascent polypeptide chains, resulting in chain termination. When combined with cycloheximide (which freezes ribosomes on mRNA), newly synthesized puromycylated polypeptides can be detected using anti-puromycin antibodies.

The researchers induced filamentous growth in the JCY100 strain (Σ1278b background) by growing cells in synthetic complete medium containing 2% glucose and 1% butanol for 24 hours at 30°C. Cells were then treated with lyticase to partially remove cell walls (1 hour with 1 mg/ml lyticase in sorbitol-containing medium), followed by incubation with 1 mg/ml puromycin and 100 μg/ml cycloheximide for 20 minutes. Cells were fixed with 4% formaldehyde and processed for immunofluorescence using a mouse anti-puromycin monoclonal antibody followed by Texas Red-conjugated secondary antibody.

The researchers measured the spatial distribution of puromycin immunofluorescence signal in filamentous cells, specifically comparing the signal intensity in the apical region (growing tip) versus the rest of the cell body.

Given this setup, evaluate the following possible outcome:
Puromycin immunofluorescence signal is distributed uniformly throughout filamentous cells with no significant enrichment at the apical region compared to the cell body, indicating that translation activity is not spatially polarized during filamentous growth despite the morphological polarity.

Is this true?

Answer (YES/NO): NO